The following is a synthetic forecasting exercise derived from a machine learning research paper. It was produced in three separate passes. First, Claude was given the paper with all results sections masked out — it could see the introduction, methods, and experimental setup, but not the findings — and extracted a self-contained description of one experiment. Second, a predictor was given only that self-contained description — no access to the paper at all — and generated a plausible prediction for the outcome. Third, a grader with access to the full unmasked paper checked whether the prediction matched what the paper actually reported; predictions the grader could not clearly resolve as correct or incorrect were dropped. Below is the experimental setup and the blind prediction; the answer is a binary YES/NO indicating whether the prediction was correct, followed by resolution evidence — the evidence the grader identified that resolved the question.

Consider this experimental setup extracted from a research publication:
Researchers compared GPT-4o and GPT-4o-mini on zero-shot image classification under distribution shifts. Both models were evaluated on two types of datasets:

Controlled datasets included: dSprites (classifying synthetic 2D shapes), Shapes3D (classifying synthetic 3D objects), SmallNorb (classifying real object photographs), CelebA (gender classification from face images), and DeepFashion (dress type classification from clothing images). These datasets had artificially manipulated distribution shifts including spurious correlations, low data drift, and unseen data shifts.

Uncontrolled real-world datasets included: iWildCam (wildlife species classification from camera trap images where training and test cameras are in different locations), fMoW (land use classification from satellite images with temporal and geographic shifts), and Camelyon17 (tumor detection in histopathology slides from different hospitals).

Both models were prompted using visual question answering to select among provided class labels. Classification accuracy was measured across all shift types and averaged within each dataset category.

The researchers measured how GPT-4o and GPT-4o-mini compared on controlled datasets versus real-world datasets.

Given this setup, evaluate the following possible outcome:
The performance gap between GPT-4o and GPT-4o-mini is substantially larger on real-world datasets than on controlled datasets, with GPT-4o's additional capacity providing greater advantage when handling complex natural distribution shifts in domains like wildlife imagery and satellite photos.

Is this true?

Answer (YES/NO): YES